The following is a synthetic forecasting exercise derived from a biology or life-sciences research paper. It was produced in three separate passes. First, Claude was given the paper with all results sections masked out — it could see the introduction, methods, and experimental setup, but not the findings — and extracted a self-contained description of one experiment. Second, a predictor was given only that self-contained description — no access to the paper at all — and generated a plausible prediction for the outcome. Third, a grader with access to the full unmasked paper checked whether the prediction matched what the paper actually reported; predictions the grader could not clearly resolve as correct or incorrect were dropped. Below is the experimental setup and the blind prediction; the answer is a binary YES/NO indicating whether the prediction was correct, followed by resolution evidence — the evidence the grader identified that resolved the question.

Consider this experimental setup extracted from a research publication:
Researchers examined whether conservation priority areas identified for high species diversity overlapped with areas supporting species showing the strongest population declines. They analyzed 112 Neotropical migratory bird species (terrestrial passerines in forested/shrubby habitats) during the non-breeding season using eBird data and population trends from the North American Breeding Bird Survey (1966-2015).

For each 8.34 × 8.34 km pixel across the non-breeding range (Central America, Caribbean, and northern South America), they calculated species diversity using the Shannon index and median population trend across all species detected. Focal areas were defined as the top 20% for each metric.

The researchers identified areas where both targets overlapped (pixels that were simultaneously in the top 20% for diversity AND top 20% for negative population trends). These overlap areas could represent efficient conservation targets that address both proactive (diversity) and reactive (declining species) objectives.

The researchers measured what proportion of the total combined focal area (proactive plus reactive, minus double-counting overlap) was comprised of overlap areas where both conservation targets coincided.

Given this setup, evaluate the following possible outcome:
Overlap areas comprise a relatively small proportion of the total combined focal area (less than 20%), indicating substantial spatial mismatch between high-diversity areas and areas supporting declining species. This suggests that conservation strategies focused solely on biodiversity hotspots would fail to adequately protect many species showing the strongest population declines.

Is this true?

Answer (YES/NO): YES